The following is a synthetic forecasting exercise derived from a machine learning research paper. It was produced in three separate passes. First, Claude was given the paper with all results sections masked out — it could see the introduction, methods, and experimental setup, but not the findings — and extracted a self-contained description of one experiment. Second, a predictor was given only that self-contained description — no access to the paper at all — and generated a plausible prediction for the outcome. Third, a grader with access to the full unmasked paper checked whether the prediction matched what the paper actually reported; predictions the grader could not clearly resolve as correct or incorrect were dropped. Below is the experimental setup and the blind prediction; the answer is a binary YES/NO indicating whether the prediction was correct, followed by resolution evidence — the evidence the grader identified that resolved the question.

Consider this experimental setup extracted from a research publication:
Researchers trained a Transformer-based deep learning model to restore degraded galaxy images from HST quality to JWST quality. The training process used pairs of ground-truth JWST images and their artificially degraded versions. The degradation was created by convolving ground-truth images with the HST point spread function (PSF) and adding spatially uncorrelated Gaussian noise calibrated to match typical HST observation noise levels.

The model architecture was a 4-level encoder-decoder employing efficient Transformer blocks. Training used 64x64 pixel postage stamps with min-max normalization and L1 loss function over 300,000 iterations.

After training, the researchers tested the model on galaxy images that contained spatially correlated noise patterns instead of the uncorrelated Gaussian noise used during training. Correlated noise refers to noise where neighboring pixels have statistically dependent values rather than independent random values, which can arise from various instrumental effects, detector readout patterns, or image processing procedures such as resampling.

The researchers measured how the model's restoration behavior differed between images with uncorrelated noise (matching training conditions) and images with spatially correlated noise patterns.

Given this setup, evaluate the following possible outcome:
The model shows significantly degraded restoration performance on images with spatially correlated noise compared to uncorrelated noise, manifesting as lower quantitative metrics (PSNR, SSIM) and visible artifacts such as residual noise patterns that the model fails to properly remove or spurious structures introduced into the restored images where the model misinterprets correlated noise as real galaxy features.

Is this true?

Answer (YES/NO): YES